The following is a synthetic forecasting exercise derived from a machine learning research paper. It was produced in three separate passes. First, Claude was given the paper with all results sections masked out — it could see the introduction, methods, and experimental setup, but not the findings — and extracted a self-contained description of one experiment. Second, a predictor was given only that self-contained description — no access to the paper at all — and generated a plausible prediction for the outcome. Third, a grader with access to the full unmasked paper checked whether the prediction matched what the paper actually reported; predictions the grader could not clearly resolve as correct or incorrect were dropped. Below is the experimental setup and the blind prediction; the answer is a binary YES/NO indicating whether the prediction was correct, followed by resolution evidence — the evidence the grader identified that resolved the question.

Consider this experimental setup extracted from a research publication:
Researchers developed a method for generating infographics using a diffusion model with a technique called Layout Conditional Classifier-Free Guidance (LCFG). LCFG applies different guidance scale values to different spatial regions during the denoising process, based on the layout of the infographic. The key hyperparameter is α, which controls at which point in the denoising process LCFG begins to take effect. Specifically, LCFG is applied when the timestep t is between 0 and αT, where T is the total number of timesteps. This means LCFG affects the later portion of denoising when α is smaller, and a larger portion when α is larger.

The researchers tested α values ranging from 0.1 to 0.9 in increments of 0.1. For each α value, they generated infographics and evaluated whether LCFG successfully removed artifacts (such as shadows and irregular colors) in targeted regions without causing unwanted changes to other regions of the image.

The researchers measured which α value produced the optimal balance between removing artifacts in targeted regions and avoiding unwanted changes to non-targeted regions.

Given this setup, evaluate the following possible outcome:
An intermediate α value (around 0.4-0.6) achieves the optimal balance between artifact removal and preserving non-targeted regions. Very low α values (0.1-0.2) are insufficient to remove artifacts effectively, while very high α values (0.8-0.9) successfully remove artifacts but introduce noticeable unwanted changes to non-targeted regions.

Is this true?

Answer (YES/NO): YES